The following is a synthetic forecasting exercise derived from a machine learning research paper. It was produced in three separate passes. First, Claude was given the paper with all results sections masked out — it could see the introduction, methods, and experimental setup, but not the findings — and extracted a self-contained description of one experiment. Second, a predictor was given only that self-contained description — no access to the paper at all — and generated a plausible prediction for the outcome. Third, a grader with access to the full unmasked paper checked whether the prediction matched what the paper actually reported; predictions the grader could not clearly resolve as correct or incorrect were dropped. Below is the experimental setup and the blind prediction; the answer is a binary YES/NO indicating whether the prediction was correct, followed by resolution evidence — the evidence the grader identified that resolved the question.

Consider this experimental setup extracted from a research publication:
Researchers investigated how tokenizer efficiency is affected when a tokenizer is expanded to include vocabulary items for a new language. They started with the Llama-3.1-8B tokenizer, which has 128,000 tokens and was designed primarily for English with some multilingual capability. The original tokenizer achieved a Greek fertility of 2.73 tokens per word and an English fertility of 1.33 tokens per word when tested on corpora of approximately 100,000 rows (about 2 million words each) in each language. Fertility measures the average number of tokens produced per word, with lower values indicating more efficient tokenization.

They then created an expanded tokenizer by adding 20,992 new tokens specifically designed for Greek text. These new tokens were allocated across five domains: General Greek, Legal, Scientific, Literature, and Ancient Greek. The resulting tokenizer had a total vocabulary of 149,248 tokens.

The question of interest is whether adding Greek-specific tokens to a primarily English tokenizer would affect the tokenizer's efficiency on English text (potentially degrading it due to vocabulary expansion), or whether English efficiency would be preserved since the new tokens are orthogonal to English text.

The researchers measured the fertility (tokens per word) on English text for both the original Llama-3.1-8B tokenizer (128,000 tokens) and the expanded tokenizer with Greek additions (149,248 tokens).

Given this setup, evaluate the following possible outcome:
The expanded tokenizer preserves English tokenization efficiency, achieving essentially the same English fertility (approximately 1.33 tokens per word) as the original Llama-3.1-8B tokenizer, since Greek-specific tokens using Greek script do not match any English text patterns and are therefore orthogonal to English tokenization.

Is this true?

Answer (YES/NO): YES